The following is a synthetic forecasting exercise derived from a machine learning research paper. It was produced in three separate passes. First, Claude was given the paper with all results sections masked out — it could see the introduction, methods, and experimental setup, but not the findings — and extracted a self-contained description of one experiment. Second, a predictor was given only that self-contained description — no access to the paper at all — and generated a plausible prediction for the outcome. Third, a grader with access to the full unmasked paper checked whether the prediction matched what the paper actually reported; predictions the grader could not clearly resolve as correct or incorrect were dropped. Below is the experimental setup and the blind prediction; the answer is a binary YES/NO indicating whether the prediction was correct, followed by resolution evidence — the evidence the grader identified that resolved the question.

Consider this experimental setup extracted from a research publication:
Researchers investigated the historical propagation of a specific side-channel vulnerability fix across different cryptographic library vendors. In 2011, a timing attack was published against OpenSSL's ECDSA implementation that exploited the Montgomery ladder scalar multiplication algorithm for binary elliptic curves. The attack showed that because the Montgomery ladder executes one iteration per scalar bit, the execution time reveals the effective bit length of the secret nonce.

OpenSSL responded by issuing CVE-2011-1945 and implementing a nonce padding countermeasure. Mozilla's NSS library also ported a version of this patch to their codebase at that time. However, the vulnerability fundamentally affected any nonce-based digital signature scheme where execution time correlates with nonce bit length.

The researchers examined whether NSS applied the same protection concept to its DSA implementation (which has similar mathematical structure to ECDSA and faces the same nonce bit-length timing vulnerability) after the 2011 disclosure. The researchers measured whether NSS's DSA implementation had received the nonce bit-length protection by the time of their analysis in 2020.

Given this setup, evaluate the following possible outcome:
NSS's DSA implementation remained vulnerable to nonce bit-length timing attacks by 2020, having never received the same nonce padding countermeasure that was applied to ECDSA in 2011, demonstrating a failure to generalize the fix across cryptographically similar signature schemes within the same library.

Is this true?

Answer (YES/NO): YES